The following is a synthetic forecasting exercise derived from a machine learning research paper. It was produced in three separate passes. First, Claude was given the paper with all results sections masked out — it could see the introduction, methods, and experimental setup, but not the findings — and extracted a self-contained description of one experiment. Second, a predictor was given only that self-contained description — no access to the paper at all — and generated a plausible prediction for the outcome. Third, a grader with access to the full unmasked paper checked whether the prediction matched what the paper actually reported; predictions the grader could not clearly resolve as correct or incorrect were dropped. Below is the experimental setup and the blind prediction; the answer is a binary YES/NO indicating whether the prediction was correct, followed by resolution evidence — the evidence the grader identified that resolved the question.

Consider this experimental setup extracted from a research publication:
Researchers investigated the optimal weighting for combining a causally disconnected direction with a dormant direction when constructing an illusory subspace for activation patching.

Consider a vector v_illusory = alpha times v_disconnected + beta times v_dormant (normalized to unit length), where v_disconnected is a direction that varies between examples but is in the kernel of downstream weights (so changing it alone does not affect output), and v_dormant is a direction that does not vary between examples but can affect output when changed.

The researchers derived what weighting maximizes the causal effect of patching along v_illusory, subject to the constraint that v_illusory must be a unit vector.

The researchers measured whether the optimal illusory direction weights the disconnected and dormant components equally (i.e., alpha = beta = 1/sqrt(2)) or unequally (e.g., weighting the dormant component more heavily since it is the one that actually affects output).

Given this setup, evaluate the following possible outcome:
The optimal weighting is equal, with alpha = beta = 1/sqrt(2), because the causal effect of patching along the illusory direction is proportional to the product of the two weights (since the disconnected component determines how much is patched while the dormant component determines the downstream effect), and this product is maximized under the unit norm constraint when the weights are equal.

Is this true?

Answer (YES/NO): YES